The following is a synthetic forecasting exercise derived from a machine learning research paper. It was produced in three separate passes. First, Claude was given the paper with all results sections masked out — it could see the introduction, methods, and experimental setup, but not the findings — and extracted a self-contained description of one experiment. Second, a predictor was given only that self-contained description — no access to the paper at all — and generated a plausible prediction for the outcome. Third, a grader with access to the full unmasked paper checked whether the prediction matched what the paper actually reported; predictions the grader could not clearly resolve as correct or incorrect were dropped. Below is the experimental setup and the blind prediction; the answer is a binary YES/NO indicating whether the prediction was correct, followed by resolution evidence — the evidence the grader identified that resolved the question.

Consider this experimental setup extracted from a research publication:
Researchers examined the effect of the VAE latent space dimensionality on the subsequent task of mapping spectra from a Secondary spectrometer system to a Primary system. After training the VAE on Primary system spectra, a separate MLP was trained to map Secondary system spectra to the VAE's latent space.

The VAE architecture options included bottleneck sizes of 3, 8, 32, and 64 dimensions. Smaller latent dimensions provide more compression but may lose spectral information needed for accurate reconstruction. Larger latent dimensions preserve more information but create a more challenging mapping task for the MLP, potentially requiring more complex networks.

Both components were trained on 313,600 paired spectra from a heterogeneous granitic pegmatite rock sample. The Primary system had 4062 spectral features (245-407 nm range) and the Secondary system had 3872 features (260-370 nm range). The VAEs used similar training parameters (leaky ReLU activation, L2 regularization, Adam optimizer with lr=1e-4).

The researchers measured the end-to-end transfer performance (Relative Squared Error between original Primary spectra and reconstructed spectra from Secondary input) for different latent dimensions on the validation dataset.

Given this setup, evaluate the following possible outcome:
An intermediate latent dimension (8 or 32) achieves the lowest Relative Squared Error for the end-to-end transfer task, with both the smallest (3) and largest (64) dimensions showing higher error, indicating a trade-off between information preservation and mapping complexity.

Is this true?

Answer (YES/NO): NO